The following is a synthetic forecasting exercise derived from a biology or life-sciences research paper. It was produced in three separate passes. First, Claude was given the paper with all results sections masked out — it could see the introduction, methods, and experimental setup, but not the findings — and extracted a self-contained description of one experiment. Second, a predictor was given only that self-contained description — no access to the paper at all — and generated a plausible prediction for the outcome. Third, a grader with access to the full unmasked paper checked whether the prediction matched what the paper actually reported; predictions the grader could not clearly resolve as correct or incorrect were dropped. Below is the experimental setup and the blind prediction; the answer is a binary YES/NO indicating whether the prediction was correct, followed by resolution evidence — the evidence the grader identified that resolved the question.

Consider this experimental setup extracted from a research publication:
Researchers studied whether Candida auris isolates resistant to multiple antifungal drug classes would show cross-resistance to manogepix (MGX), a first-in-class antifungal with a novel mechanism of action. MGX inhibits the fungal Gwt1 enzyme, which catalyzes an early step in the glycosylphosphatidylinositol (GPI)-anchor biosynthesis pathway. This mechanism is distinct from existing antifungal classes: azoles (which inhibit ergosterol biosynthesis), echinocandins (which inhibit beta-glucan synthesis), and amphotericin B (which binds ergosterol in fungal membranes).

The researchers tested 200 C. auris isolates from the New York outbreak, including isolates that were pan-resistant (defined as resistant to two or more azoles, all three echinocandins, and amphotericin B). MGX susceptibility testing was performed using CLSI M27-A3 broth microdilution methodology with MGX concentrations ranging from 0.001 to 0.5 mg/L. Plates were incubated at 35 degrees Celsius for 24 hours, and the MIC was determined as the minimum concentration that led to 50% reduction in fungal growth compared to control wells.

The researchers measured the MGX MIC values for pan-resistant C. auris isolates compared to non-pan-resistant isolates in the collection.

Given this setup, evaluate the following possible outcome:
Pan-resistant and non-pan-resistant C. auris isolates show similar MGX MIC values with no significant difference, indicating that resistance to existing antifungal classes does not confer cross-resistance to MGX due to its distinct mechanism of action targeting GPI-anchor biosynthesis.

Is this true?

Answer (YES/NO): NO